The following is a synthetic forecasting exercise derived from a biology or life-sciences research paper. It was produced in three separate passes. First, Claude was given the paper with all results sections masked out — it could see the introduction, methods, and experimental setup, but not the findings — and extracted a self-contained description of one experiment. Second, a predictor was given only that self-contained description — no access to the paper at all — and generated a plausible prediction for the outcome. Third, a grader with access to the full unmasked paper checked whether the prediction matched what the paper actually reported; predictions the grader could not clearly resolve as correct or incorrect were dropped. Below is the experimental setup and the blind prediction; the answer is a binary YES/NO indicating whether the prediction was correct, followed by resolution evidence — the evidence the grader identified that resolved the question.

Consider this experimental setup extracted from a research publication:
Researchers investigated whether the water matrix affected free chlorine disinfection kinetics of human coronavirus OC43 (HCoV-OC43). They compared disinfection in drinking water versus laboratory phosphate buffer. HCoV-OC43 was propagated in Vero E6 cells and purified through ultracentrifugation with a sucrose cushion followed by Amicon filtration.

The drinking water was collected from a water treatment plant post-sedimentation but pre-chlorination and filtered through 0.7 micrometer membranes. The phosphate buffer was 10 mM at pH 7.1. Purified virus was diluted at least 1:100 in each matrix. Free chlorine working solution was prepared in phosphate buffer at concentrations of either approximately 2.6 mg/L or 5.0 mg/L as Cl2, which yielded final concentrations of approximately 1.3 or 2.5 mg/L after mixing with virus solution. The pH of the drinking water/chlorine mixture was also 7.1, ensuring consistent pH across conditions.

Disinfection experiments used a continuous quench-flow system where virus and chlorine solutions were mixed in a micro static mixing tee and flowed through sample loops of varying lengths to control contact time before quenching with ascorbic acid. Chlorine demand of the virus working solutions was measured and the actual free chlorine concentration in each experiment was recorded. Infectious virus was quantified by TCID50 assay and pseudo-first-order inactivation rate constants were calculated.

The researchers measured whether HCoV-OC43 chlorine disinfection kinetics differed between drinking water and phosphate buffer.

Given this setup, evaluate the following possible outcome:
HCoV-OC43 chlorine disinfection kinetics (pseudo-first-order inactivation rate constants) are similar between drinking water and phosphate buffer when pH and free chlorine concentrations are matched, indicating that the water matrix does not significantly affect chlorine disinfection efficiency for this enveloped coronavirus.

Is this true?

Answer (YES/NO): YES